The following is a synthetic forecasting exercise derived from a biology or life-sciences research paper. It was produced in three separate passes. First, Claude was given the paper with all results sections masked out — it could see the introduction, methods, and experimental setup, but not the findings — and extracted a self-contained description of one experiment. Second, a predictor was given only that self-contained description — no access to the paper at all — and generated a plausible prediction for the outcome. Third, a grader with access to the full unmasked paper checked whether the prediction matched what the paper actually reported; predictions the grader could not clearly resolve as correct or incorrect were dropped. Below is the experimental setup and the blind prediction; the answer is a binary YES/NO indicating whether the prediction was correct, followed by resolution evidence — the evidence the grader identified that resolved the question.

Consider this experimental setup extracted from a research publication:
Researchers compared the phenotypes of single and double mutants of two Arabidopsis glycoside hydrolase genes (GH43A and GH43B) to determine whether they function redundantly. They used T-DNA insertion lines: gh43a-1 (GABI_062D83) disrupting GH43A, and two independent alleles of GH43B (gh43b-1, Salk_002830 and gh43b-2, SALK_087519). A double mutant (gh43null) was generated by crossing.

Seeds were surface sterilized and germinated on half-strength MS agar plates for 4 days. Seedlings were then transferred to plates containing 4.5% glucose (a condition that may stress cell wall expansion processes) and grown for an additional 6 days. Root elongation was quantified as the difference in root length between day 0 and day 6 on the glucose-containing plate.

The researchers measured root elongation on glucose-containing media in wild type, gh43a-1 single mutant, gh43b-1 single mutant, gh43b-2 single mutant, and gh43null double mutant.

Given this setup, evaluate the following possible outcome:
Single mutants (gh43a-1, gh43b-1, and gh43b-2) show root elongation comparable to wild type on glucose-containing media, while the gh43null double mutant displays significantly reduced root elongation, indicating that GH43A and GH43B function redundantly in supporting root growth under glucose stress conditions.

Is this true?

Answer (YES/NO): NO